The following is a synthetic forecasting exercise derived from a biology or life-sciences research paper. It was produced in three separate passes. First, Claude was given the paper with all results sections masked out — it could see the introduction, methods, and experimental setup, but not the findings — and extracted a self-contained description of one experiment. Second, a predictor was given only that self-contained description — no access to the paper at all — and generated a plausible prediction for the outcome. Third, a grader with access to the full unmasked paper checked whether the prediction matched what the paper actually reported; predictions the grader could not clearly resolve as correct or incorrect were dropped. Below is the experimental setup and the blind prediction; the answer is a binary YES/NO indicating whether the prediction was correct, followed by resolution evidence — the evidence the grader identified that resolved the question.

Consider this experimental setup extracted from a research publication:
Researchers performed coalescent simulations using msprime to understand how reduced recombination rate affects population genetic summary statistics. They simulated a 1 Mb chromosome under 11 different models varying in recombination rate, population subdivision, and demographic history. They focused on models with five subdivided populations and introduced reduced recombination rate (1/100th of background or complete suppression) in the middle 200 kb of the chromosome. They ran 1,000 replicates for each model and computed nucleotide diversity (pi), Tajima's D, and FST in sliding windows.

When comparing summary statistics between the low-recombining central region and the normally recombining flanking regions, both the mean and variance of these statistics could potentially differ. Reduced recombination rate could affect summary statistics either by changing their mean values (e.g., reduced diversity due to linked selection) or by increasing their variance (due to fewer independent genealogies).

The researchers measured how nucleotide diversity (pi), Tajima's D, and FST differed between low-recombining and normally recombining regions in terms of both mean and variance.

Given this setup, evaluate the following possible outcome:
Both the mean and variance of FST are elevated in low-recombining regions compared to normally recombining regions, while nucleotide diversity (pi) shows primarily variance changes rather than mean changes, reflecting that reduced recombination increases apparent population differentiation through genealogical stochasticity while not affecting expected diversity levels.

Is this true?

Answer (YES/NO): NO